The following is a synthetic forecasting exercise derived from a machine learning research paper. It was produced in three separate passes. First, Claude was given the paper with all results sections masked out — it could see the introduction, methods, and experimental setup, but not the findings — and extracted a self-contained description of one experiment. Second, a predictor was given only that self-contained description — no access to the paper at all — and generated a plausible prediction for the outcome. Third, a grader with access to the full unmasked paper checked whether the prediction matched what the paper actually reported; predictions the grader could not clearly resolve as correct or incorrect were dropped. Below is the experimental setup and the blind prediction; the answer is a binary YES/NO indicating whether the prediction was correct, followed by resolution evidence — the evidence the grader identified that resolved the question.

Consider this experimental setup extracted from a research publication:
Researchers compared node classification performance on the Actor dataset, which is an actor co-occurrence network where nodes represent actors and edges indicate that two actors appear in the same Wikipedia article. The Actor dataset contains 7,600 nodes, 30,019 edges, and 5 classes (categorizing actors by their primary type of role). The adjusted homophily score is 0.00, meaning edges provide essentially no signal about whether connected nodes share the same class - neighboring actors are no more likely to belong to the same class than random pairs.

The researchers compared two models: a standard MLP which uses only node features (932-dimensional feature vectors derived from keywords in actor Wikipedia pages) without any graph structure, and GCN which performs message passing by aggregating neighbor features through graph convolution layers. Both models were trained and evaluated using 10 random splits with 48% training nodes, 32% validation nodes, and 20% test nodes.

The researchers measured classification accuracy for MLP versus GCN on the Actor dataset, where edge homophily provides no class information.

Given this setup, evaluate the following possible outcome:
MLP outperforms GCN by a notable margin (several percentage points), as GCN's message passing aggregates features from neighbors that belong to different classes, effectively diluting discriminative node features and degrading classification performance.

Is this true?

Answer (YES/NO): YES